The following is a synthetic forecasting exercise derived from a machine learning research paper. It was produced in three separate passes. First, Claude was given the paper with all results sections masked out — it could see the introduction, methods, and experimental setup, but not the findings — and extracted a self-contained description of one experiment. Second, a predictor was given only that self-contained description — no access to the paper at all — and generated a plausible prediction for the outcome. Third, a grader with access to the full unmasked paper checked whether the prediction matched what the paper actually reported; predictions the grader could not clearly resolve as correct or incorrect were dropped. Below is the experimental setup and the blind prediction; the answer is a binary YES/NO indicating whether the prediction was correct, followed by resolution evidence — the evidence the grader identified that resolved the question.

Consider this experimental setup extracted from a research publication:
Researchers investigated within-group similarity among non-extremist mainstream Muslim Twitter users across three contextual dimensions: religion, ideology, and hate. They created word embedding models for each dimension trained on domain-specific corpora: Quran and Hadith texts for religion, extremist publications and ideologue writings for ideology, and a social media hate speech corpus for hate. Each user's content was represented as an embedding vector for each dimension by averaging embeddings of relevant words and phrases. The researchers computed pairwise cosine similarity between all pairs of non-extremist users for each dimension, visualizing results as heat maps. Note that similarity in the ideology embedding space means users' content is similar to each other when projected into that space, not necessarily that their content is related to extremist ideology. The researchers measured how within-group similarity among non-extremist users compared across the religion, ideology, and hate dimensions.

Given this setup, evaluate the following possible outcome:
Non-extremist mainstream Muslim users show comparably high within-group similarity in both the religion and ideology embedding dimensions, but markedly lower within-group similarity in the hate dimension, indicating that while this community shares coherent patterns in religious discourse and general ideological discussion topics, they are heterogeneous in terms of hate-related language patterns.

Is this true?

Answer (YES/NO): YES